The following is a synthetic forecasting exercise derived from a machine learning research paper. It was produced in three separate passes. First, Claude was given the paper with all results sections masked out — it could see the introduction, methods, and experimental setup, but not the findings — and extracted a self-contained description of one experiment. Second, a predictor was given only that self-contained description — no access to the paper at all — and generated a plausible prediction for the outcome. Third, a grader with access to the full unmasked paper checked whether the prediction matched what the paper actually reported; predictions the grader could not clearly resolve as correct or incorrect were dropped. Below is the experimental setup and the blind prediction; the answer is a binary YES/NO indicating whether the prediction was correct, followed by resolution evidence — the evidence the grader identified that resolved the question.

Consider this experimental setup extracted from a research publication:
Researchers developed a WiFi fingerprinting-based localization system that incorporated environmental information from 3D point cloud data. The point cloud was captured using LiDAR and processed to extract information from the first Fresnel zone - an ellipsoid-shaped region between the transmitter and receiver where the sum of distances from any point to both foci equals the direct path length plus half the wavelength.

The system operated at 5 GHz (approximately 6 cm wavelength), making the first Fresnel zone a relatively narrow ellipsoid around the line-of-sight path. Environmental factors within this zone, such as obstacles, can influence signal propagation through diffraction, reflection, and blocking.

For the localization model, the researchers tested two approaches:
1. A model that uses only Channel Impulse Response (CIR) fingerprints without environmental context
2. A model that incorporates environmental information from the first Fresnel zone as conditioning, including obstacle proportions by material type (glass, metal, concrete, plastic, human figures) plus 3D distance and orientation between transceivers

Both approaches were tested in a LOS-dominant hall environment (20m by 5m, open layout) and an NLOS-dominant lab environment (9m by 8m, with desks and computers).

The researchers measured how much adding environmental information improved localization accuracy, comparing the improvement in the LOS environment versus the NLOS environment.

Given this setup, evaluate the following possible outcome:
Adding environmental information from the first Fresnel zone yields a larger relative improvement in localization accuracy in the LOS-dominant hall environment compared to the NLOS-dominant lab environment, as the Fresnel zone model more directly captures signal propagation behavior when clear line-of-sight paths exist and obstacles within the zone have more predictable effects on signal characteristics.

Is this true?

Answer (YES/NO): NO